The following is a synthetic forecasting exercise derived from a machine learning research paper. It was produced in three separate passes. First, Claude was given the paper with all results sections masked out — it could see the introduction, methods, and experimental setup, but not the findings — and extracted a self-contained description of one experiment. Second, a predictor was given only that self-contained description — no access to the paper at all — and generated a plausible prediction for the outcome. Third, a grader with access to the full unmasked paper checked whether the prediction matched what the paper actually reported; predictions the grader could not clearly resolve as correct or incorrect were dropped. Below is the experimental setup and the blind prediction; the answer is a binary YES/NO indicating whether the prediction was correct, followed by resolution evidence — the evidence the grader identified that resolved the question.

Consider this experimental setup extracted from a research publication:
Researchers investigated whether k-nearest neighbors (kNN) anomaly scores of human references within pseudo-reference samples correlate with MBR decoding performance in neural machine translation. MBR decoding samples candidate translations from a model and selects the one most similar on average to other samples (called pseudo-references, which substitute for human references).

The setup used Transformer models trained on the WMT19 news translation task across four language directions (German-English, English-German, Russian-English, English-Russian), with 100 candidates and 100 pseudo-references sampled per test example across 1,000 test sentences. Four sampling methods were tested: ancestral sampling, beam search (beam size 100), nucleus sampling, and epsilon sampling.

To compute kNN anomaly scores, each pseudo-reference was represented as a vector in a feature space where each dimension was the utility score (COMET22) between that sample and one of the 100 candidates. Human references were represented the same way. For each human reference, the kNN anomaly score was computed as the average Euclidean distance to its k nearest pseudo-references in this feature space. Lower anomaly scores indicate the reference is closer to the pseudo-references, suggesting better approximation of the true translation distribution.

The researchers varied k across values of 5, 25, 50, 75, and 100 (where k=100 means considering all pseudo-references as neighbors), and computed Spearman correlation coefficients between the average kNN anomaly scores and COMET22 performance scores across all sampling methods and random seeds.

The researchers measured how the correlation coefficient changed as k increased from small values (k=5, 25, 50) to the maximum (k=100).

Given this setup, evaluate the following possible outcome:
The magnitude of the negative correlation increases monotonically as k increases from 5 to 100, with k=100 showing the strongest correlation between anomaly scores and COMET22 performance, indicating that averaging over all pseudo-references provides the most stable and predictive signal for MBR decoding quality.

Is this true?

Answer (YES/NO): NO